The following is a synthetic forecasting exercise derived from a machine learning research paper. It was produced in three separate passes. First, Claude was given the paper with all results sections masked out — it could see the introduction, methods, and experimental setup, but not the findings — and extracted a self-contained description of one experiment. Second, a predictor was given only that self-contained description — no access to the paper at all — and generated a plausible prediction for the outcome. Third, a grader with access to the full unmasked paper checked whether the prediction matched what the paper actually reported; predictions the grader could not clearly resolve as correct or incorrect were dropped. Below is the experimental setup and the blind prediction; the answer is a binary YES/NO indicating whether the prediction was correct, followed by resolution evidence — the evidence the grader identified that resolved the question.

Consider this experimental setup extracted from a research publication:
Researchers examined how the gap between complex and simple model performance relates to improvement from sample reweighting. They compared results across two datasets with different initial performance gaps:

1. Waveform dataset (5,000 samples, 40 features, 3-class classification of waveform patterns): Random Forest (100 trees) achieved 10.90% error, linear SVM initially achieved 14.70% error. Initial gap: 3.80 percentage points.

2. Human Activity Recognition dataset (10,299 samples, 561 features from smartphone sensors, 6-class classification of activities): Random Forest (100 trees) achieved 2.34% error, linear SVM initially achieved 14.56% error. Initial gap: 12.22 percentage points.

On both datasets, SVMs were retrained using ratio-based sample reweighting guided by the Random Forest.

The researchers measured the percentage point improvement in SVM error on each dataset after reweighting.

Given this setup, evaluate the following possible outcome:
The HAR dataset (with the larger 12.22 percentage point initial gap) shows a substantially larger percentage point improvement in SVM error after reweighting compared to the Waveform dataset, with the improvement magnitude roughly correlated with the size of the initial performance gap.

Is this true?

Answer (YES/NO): NO